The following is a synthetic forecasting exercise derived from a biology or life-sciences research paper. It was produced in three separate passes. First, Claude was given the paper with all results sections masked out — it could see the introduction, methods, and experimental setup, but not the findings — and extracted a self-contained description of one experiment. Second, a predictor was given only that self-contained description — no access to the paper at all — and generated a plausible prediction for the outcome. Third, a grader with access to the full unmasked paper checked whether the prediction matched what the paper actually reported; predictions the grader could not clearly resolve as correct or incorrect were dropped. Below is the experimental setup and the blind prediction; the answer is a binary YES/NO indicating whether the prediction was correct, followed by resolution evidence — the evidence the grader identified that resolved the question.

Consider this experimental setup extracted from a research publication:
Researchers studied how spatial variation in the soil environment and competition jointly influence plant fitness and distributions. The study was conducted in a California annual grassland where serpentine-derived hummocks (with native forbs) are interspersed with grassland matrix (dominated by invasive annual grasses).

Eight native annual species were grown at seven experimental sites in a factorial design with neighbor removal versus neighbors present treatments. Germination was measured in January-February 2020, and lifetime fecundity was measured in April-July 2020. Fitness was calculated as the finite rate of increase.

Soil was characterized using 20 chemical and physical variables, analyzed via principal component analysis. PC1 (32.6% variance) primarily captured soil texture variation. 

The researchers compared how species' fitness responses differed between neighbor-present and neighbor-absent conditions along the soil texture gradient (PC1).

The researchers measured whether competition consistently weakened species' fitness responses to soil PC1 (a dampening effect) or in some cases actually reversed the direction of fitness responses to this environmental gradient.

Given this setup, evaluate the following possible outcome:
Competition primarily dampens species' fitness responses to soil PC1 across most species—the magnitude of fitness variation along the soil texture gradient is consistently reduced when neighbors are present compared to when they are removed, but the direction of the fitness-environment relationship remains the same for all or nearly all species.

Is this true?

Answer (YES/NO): NO